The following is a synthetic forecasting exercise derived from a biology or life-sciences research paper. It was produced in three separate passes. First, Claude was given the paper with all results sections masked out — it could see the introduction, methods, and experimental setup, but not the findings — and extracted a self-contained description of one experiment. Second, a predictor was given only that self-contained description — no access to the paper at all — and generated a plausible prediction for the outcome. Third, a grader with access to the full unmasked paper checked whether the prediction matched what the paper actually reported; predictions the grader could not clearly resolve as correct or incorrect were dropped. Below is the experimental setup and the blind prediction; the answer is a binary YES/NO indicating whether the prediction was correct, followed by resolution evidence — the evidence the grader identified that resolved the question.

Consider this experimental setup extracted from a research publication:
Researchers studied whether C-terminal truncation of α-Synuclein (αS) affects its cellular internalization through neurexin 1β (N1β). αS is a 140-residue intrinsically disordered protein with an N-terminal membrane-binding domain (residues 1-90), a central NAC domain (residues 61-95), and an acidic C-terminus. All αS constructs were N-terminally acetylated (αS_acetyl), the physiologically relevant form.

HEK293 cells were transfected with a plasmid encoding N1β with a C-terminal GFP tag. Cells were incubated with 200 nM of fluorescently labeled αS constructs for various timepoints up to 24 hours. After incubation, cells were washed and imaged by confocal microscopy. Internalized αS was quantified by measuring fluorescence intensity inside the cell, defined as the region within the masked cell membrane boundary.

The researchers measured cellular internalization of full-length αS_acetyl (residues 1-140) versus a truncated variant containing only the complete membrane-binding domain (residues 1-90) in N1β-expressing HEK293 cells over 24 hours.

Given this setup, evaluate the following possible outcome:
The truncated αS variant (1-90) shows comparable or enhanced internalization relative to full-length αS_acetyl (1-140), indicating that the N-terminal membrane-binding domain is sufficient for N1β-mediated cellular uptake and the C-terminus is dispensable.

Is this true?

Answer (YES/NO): YES